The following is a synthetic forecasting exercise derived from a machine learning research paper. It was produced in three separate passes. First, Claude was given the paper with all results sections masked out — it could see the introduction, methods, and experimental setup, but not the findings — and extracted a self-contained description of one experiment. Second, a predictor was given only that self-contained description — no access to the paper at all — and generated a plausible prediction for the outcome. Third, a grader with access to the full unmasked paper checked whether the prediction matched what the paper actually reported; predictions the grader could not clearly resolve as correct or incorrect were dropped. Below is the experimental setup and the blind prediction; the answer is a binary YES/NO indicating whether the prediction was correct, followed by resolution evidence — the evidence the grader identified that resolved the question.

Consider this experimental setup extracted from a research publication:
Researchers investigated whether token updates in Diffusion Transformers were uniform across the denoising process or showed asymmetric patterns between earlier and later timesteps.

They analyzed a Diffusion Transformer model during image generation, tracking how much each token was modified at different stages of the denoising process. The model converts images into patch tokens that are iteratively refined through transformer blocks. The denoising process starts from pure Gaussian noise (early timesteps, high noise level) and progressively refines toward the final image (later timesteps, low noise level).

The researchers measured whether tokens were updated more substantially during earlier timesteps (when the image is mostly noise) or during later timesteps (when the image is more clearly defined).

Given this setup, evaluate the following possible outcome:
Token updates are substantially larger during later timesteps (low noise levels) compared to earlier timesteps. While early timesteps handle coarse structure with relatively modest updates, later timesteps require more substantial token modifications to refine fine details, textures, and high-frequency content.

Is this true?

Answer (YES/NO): YES